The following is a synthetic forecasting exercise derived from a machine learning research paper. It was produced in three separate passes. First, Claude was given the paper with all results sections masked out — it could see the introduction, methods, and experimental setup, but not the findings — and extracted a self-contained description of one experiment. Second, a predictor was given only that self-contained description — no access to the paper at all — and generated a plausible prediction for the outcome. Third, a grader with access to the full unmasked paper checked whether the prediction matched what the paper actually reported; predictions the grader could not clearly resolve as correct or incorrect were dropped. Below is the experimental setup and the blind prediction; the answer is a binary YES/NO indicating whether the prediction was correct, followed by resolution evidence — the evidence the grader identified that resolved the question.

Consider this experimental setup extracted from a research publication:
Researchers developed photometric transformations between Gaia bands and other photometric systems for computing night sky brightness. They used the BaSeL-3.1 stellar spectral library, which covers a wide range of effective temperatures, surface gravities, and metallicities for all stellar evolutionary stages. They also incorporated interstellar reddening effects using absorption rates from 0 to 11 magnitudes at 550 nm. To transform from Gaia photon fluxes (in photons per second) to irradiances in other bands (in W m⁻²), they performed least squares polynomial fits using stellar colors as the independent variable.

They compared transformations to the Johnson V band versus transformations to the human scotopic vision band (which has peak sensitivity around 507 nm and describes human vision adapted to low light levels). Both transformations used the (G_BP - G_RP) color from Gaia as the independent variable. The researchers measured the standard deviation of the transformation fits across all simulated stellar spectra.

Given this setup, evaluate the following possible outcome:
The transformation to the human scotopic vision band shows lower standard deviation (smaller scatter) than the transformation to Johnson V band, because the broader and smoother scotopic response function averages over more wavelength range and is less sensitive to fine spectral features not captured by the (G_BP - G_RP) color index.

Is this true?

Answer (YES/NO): NO